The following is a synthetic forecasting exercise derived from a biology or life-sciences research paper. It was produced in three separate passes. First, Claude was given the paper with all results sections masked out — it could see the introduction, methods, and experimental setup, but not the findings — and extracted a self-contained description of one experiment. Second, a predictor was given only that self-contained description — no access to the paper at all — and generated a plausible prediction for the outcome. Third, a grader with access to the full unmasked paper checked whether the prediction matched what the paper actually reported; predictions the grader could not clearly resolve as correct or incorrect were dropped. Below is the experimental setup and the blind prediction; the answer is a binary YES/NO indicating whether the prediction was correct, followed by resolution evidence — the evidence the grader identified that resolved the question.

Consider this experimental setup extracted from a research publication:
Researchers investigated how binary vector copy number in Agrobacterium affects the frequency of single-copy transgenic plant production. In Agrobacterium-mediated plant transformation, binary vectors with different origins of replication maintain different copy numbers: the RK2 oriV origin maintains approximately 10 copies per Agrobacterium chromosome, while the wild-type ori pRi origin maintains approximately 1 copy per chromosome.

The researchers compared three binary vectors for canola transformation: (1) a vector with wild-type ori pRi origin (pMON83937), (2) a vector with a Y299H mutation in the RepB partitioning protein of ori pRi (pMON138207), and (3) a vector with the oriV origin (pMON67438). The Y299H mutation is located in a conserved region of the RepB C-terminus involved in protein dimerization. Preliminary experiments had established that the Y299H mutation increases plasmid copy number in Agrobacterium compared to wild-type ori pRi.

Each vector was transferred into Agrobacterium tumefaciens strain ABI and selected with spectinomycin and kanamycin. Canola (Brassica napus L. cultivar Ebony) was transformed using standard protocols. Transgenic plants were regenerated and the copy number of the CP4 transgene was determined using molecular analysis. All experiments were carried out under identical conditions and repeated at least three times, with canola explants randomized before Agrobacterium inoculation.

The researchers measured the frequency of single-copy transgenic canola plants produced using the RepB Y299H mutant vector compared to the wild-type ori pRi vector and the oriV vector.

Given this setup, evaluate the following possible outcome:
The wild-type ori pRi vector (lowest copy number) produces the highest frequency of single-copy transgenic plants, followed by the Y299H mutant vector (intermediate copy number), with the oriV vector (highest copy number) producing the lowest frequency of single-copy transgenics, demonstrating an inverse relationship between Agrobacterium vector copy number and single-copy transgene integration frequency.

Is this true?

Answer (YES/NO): NO